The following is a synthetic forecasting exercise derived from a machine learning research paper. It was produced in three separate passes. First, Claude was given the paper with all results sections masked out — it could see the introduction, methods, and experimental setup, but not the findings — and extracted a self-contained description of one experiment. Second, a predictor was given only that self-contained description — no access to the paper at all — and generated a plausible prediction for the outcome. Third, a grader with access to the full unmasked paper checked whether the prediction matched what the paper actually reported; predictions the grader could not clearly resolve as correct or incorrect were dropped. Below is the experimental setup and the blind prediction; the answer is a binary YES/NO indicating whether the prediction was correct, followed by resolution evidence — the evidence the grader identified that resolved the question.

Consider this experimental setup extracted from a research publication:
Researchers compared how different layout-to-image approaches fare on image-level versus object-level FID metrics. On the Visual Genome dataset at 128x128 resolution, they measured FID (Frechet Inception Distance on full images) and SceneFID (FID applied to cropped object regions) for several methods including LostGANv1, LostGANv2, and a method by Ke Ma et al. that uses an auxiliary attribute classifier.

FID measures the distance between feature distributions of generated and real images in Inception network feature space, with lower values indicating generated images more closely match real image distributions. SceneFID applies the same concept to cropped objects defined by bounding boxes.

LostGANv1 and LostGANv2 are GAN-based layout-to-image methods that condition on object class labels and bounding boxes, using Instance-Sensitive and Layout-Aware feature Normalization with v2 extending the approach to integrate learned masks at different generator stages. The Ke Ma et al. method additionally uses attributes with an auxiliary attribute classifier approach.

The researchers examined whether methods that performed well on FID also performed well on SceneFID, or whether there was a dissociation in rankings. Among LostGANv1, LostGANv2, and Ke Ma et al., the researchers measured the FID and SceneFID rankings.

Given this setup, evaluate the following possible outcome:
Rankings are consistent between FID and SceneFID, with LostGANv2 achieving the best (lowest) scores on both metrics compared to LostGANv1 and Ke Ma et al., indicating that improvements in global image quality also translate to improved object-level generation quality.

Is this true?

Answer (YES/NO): NO